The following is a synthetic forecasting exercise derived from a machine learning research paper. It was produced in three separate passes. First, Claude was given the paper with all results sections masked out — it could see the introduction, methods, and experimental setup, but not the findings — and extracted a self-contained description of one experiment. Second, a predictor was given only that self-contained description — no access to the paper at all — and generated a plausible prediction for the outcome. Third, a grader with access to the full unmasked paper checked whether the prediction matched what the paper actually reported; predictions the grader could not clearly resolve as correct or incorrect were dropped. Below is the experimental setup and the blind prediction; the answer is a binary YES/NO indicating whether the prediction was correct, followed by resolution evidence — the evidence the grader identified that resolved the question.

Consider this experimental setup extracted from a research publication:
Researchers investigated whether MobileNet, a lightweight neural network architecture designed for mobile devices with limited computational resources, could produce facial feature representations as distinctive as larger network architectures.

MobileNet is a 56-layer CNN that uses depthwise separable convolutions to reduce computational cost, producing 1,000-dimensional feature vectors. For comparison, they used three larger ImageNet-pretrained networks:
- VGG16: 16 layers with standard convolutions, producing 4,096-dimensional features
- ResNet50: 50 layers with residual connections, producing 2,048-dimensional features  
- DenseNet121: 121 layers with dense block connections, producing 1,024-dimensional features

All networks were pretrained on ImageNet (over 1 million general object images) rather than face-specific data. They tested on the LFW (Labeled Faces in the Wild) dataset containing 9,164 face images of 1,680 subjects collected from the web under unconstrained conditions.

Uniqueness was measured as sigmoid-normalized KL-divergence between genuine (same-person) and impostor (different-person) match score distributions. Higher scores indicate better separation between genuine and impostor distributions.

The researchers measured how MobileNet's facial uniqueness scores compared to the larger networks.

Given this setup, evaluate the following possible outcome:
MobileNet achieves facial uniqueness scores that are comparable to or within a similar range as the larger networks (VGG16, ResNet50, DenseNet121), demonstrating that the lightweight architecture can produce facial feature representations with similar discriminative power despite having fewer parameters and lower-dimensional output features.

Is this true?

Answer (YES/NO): YES